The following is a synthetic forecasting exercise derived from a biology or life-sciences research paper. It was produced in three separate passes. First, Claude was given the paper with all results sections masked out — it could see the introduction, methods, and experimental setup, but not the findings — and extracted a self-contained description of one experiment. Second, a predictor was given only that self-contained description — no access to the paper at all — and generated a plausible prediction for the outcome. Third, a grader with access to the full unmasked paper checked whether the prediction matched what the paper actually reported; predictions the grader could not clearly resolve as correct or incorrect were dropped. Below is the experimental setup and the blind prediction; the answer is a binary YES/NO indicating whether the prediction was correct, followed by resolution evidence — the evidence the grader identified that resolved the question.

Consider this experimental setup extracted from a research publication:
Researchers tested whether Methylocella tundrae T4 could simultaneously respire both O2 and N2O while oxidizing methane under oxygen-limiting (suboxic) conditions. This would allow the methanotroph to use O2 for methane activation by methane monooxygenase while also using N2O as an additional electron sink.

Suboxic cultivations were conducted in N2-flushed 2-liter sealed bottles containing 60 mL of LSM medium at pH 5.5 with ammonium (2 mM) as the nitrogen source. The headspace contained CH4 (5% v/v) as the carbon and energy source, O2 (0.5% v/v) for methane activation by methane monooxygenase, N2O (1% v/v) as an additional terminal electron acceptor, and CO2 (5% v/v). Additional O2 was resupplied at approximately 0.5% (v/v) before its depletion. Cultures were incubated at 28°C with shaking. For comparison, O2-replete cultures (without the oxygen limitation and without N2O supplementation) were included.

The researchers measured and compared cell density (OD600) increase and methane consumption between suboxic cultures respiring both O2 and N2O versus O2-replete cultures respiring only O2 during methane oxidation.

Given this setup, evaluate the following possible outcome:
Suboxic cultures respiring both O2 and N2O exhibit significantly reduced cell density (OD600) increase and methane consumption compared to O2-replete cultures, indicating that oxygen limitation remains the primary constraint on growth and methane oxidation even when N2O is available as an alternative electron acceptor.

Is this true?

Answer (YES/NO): NO